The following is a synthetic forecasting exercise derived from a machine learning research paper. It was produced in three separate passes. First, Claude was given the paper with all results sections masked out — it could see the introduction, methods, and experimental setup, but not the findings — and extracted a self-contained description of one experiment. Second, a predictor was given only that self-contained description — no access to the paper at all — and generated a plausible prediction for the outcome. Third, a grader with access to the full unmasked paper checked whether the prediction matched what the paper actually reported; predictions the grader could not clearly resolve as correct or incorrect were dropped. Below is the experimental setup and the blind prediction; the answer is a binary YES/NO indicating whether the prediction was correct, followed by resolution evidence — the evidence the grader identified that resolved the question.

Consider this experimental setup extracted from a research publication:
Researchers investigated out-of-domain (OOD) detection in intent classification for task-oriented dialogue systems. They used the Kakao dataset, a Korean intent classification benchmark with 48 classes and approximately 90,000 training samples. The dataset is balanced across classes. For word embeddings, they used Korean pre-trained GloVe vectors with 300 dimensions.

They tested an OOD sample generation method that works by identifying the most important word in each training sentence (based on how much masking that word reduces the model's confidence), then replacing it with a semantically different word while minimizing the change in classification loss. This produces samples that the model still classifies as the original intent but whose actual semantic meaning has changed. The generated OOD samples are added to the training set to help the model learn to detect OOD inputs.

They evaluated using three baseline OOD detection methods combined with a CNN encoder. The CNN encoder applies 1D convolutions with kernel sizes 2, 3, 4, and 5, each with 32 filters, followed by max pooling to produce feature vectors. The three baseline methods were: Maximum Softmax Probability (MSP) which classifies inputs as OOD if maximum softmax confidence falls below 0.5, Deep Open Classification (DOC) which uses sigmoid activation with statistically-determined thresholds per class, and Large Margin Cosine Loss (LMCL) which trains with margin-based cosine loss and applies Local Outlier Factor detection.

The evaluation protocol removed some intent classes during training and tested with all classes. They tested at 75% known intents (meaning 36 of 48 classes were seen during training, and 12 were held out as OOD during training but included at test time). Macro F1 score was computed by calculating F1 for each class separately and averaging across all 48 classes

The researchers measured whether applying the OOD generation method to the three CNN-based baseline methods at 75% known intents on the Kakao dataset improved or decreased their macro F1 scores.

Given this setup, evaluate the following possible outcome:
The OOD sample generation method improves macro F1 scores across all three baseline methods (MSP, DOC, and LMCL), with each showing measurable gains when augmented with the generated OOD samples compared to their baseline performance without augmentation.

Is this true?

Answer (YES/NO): NO